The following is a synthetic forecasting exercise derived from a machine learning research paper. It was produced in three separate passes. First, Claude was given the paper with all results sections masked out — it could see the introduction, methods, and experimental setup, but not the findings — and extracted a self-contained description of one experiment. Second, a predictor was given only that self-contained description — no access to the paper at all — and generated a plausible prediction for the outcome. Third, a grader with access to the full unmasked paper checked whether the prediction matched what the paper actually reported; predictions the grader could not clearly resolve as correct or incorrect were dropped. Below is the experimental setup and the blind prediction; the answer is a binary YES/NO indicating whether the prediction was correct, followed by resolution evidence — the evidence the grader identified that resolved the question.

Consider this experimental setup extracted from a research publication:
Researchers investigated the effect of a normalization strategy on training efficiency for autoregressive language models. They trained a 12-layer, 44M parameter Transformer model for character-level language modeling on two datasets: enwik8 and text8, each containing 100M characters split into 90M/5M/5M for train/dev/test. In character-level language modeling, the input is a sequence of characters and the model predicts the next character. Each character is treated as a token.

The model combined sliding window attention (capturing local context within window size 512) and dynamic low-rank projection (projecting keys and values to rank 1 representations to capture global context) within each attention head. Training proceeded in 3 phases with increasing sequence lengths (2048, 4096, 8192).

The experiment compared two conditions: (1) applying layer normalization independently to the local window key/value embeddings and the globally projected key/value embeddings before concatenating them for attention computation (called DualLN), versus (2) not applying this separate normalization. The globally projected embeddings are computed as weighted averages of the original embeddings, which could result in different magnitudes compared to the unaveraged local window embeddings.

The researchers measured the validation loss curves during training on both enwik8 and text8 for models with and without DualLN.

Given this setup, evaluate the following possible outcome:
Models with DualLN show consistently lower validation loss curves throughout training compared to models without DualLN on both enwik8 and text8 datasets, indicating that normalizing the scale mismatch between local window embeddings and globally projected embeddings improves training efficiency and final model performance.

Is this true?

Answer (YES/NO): YES